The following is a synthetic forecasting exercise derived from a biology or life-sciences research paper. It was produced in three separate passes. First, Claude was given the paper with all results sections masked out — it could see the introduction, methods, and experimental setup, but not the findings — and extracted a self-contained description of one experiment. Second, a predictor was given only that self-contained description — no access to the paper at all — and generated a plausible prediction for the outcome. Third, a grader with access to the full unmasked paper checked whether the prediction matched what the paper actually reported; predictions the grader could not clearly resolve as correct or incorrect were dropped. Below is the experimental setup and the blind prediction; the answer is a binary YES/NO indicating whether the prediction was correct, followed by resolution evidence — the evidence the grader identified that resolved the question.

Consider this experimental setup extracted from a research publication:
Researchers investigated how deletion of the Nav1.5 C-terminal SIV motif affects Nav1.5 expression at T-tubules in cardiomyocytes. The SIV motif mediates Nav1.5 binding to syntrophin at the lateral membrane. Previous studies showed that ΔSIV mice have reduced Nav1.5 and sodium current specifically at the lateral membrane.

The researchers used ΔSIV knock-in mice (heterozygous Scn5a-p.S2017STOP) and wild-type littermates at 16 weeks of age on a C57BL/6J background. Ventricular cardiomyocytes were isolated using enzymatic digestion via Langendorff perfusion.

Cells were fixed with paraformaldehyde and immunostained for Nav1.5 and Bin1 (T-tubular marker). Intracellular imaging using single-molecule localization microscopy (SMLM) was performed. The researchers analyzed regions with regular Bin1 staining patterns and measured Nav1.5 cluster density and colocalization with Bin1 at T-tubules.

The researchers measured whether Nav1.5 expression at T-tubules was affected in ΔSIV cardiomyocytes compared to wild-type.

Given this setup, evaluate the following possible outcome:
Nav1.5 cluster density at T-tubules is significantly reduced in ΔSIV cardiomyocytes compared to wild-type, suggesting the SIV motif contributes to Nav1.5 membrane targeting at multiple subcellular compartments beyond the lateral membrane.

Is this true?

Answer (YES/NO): NO